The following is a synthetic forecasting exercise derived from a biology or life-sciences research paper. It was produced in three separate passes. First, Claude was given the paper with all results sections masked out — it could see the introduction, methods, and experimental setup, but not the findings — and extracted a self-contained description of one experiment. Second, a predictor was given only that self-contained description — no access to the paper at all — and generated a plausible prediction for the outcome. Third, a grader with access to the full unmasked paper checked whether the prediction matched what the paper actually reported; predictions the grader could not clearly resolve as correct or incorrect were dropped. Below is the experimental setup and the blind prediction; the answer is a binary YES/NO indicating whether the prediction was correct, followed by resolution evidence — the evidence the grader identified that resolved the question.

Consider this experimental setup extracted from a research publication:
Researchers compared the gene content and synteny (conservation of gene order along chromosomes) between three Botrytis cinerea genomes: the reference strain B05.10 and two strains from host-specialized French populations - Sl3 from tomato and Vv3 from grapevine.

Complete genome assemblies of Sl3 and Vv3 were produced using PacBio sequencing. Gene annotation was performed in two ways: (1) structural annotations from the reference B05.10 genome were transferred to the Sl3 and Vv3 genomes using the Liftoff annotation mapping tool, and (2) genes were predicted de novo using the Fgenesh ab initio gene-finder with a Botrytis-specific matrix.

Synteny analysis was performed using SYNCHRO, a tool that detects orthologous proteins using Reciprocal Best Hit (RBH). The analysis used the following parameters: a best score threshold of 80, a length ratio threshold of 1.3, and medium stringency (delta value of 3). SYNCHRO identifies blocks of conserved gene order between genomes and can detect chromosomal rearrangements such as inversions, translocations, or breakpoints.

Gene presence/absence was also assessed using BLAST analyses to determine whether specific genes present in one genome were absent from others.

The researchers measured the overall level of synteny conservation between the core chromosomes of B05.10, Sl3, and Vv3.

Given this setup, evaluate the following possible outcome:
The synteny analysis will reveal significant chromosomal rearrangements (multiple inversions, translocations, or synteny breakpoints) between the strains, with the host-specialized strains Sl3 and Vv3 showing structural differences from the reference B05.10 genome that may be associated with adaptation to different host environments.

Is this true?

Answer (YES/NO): NO